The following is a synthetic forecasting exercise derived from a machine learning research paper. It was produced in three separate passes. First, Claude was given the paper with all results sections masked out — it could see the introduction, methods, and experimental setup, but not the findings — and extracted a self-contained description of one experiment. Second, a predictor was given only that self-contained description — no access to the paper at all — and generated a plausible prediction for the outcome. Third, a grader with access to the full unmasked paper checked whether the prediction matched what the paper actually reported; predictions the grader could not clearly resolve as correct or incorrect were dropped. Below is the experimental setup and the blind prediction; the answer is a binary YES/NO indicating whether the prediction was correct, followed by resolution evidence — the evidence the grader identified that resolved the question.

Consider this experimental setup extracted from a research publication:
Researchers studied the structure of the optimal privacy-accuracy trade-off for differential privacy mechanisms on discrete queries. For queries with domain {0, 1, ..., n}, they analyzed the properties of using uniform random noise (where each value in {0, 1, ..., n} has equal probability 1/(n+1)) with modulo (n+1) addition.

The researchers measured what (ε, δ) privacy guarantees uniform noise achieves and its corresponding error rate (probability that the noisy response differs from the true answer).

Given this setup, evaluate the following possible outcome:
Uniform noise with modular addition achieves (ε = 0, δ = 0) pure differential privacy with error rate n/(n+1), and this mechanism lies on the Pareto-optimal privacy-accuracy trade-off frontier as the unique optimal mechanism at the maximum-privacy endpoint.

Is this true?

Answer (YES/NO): NO